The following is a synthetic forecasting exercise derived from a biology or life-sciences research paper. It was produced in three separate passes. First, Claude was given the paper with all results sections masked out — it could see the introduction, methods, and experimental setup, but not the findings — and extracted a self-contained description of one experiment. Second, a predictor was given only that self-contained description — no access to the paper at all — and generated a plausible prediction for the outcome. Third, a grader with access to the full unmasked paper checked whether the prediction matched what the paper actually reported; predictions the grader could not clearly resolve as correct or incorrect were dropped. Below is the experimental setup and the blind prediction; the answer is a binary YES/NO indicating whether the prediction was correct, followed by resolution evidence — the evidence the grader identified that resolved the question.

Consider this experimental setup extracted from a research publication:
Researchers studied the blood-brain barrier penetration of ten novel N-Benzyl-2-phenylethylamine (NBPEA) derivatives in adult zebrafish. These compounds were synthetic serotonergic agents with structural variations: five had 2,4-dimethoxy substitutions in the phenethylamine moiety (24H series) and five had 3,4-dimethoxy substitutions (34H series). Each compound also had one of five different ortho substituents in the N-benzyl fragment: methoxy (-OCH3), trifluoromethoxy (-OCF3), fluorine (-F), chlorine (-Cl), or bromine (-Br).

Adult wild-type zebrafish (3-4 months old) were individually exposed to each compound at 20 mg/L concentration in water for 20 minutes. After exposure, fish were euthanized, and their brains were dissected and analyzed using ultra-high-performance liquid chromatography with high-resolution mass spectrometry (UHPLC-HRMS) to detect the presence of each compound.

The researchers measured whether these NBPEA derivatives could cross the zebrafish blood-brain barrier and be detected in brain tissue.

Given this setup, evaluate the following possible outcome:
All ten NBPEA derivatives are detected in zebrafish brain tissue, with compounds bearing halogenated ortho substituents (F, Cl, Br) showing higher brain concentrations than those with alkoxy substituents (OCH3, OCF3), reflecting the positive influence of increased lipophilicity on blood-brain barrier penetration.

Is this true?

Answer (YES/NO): NO